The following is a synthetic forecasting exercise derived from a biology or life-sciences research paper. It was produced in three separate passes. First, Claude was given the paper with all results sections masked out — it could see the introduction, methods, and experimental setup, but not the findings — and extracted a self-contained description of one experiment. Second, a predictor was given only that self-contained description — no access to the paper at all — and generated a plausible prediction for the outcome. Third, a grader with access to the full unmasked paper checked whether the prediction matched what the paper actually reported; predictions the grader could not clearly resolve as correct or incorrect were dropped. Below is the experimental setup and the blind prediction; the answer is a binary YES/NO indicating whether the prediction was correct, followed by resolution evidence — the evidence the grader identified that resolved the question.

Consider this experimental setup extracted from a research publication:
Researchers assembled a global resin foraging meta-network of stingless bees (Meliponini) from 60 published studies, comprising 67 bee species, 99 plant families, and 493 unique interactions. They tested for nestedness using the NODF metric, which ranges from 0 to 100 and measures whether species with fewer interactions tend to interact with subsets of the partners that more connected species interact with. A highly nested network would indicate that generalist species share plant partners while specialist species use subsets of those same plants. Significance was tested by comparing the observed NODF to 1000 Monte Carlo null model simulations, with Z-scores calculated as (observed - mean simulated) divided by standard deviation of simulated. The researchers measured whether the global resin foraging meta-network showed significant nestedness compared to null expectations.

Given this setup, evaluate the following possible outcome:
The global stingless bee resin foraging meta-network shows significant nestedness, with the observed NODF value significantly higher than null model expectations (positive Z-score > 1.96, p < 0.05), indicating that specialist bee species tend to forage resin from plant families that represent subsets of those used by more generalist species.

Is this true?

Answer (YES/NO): YES